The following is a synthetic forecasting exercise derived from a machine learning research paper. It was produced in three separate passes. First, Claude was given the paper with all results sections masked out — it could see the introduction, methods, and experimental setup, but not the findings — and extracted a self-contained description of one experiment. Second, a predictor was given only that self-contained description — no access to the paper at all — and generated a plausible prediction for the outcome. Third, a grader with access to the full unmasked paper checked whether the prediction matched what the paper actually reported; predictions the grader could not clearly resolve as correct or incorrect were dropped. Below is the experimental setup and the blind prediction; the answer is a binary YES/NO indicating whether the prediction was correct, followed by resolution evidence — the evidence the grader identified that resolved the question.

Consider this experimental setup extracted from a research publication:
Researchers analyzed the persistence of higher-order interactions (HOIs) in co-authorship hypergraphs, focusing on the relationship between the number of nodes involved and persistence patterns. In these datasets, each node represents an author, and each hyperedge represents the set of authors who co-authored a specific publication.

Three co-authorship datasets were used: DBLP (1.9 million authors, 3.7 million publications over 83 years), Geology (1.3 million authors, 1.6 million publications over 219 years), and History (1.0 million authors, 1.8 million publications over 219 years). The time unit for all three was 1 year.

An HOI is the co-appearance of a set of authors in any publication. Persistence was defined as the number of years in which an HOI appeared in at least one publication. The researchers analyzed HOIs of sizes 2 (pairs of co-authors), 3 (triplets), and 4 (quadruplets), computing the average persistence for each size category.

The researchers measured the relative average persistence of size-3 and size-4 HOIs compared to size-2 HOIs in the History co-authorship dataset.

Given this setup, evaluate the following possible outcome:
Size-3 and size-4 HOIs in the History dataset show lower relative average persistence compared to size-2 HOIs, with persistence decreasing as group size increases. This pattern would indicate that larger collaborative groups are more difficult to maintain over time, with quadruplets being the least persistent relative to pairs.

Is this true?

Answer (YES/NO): YES